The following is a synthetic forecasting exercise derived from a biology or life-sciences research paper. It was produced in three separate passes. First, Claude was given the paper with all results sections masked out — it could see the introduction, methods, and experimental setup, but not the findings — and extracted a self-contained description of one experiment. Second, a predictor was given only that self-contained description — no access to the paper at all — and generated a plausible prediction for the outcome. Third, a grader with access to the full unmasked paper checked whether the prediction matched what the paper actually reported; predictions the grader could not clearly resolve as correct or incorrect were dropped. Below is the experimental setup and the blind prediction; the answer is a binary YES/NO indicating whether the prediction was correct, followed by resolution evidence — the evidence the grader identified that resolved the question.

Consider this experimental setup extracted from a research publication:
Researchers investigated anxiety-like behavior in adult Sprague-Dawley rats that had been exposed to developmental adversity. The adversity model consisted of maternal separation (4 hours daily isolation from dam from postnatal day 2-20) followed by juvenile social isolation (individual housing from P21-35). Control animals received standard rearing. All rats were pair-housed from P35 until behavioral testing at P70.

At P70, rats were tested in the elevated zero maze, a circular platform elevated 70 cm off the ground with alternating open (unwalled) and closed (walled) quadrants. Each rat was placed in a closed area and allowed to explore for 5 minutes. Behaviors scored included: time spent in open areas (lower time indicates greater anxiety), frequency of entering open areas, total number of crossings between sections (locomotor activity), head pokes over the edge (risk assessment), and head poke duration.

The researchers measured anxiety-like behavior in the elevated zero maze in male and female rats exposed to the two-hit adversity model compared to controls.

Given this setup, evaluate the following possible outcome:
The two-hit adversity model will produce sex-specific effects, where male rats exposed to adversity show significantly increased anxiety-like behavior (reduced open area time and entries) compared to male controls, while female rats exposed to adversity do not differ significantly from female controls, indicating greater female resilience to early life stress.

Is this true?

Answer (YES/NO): NO